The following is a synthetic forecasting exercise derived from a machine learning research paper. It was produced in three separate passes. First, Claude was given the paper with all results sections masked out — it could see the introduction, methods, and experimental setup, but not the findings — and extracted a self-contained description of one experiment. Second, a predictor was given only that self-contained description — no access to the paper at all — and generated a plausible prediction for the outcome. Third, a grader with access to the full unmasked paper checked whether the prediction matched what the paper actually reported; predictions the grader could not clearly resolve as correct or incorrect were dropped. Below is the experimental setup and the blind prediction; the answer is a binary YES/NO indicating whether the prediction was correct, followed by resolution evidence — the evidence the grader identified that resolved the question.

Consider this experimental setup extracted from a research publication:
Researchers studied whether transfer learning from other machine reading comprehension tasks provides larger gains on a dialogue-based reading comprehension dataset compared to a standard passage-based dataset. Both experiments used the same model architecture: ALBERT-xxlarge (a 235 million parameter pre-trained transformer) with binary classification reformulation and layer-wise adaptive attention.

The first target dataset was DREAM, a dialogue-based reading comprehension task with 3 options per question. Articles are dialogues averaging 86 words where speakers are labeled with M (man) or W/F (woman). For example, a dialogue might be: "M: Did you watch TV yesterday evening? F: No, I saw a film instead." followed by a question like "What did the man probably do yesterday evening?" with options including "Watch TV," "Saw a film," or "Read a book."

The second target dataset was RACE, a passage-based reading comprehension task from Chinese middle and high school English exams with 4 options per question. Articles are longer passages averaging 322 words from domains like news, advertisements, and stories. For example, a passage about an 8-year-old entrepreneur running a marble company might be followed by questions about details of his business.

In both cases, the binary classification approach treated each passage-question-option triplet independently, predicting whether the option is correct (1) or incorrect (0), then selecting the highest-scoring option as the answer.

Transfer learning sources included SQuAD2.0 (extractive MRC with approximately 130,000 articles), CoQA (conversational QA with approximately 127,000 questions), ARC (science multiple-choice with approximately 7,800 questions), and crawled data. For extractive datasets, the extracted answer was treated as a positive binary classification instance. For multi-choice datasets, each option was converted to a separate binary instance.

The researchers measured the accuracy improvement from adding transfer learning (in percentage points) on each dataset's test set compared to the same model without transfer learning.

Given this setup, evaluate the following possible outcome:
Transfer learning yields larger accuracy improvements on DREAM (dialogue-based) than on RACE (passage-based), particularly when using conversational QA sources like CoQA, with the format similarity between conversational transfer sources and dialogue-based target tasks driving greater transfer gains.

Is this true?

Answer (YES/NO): NO